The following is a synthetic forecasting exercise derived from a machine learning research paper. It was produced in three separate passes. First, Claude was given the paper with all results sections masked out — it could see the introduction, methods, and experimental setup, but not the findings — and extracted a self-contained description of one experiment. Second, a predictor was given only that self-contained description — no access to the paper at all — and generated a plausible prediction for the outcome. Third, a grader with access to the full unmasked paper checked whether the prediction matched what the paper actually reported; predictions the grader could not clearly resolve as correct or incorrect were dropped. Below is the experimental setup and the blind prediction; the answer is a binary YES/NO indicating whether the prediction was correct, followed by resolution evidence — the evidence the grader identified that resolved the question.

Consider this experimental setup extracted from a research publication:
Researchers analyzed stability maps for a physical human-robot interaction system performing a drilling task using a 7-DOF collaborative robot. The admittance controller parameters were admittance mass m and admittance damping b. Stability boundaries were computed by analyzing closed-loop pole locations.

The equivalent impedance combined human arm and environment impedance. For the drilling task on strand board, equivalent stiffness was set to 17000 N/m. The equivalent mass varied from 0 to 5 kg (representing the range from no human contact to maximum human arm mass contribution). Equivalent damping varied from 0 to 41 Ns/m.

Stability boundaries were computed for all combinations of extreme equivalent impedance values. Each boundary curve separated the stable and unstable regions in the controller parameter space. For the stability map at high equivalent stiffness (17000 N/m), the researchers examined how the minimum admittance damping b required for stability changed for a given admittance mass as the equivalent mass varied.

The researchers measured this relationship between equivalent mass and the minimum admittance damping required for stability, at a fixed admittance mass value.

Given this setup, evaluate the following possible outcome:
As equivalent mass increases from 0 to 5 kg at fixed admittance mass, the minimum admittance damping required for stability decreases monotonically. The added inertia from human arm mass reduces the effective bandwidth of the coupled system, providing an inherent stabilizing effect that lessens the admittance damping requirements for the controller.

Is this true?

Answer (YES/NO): YES